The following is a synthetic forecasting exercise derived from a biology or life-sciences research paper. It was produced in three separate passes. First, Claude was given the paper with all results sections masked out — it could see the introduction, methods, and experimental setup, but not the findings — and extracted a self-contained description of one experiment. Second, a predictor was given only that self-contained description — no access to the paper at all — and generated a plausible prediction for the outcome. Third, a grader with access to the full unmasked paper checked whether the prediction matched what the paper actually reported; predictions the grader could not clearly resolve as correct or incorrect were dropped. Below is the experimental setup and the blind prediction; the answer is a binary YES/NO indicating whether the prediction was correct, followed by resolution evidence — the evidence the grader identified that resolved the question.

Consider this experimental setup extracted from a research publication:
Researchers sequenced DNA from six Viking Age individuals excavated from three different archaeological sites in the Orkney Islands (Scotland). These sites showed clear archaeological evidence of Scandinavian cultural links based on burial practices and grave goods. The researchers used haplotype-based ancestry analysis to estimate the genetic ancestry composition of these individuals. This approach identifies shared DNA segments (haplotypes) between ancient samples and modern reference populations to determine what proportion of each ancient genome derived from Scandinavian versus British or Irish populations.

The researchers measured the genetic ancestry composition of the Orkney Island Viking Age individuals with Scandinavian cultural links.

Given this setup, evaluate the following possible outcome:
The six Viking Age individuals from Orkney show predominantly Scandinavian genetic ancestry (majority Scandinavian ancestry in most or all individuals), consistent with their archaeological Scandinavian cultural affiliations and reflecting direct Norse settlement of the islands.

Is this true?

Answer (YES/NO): NO